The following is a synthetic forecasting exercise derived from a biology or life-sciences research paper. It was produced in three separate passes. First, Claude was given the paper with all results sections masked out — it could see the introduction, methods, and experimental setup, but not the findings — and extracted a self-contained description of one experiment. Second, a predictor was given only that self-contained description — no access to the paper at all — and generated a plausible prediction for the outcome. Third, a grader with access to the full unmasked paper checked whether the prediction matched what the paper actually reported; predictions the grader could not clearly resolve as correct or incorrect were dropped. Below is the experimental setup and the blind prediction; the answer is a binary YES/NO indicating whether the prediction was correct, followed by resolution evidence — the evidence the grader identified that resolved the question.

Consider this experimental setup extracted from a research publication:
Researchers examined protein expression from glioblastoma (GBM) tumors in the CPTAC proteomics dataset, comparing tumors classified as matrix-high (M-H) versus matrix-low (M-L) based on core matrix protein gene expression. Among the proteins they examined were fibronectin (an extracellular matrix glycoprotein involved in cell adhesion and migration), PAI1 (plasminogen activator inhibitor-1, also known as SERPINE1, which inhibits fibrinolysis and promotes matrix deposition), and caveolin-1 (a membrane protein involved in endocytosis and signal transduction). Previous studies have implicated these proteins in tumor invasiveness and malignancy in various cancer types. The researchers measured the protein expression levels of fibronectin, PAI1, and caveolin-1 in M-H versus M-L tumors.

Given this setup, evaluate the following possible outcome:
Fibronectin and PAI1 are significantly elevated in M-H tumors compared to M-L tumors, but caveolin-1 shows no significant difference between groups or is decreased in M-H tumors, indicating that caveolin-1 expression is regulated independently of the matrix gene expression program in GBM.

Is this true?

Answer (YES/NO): NO